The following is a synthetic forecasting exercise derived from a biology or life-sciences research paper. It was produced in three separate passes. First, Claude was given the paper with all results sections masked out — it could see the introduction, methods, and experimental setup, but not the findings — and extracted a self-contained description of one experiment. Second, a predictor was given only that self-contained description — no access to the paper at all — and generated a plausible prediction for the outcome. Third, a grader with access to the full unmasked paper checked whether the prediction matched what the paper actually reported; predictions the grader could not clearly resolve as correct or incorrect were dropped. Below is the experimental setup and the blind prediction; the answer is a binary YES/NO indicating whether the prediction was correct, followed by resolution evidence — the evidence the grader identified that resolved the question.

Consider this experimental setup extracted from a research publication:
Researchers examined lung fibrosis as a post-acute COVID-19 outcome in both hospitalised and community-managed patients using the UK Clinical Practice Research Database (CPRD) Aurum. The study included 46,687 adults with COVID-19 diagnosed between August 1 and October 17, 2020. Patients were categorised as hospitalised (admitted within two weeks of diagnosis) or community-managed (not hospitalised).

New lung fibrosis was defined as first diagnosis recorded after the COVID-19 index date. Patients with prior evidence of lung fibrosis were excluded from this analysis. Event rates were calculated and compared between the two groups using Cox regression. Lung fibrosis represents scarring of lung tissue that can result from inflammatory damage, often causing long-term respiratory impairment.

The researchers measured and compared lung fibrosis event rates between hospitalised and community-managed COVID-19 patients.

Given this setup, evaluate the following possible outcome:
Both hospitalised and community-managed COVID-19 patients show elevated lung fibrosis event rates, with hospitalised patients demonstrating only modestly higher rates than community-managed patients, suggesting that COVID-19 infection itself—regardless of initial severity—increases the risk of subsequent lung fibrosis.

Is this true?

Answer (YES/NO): NO